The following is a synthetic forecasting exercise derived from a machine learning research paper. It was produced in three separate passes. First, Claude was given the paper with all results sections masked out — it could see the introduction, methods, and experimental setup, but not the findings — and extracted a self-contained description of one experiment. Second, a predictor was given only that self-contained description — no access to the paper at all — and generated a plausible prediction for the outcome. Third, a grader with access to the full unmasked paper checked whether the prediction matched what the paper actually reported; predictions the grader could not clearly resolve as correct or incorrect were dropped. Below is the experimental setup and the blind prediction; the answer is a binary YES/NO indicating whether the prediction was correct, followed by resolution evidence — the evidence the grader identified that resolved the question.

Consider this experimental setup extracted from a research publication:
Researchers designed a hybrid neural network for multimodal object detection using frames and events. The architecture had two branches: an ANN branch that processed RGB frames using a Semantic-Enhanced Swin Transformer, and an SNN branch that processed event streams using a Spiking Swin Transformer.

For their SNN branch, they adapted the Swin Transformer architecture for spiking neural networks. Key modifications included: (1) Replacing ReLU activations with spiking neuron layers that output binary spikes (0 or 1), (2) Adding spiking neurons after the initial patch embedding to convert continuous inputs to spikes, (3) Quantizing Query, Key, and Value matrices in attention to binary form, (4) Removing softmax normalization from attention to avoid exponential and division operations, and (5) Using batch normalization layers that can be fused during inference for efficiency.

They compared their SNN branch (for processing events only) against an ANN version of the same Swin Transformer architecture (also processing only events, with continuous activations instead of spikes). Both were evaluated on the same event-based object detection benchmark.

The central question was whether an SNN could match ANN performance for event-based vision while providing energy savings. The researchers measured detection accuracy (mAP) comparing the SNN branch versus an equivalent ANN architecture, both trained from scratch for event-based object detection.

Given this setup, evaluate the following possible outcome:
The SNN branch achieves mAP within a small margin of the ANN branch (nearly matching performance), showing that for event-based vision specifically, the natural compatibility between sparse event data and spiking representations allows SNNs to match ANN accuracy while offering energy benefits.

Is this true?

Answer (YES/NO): YES